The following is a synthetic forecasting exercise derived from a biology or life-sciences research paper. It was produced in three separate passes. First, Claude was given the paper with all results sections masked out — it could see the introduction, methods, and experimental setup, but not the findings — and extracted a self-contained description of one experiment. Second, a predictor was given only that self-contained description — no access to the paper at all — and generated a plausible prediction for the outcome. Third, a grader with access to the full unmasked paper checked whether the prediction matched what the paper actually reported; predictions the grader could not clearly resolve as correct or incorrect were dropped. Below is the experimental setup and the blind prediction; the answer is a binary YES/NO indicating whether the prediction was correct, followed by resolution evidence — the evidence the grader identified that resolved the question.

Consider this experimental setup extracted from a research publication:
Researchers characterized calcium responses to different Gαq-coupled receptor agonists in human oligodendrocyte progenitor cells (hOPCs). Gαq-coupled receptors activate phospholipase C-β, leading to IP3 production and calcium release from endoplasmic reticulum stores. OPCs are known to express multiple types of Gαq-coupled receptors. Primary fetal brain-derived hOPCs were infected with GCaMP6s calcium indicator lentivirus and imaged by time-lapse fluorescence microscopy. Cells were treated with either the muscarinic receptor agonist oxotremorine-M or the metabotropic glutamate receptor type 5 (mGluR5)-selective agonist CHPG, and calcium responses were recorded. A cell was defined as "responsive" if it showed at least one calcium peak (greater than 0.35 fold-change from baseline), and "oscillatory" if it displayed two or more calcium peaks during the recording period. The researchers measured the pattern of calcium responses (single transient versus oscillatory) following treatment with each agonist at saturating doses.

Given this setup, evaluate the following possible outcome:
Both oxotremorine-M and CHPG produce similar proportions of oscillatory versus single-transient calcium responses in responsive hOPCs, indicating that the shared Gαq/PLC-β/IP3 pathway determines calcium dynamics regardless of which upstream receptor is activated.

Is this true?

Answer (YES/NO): YES